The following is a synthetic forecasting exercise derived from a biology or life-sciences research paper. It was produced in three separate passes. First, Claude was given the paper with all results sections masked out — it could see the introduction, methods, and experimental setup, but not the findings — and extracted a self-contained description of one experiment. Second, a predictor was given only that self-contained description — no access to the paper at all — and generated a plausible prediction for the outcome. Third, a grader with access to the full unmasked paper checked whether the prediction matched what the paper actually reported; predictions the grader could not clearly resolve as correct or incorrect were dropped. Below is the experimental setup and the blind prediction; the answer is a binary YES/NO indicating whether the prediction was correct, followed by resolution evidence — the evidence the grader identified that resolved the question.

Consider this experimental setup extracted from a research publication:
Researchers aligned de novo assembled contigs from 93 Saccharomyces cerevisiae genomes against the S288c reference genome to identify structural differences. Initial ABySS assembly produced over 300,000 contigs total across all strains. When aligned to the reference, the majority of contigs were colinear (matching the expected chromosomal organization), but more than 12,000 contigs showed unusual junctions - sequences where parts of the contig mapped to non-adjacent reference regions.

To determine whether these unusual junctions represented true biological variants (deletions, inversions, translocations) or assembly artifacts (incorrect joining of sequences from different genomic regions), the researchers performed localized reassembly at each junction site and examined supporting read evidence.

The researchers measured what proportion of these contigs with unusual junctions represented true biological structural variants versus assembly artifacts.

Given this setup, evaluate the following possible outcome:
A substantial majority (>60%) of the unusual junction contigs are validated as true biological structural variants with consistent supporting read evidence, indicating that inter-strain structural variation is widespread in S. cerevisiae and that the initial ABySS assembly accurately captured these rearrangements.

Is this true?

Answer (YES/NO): NO